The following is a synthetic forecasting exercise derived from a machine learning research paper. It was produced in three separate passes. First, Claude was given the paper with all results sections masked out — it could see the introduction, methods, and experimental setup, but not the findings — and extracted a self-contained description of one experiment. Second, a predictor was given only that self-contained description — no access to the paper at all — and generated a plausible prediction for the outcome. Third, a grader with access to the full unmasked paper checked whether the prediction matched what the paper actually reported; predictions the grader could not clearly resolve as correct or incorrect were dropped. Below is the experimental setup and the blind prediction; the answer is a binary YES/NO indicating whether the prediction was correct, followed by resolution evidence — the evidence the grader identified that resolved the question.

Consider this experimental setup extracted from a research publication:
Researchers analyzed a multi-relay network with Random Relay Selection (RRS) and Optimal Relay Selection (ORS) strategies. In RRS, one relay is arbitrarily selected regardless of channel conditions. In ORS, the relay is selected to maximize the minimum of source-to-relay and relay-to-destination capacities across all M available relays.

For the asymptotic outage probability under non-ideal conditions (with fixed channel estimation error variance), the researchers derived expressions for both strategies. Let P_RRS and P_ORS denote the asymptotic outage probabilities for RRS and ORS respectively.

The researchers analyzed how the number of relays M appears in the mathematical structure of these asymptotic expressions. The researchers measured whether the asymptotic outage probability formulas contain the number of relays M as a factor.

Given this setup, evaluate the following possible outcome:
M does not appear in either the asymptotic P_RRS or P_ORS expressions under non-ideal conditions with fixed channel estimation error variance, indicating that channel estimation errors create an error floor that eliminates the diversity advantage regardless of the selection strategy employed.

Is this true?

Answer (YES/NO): NO